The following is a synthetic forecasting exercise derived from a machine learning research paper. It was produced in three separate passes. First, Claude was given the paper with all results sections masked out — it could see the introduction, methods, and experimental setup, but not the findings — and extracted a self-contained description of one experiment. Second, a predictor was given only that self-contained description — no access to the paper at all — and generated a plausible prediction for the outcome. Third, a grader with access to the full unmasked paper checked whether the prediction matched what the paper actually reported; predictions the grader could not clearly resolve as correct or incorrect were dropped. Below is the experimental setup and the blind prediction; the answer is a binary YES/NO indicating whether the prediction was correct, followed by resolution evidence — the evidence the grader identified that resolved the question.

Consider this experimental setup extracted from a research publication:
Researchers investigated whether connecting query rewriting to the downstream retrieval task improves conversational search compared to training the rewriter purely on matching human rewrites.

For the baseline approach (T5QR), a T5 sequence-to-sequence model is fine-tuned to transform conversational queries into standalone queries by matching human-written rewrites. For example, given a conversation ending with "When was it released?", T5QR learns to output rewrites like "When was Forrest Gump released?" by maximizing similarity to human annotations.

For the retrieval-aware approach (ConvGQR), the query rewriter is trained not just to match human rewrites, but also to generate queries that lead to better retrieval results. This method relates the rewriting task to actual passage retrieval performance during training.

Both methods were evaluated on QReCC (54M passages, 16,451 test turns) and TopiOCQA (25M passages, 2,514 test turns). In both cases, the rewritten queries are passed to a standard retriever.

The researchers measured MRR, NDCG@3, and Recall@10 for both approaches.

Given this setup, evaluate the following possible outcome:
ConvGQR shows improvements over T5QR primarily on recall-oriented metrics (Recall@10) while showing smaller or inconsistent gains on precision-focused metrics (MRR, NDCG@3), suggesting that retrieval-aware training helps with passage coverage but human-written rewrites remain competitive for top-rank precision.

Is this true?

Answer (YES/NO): NO